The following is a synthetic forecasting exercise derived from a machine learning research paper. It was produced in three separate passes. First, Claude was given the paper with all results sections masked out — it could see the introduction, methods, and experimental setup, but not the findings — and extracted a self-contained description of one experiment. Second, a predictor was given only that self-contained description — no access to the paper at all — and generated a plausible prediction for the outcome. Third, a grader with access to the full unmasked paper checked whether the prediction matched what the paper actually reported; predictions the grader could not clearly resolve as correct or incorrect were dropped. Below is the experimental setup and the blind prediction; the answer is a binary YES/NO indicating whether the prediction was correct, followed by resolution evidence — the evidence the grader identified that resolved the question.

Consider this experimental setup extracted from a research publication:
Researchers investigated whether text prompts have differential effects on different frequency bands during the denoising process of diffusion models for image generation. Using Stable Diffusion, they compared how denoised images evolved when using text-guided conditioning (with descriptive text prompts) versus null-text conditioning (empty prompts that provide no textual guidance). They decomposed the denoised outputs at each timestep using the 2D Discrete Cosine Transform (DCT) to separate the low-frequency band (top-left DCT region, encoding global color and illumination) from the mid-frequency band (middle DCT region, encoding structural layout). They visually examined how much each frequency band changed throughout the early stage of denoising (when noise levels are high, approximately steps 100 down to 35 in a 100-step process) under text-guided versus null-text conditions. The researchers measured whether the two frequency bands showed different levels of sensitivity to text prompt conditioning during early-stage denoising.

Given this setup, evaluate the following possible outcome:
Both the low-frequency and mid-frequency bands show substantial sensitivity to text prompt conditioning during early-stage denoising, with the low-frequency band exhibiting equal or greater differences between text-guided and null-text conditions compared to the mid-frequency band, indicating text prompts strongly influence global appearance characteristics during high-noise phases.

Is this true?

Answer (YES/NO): YES